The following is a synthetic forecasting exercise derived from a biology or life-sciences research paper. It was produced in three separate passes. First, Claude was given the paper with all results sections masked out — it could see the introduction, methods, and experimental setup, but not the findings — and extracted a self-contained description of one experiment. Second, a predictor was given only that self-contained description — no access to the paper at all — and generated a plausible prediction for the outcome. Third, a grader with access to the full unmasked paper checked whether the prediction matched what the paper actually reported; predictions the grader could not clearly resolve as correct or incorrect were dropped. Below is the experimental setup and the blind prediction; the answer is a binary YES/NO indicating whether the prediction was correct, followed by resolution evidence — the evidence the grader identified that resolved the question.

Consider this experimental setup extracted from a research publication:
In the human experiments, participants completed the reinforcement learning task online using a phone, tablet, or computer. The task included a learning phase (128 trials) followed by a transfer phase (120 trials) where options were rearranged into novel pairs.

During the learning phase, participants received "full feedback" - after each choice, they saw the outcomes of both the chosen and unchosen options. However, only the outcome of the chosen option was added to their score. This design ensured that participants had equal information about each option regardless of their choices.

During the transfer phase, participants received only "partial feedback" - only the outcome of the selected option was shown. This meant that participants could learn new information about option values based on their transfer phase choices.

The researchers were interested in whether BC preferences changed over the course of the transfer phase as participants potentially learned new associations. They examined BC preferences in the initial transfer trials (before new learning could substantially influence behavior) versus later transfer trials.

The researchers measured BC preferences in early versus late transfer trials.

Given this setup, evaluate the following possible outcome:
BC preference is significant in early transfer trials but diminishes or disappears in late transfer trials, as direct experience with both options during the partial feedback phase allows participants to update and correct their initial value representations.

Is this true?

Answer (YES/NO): YES